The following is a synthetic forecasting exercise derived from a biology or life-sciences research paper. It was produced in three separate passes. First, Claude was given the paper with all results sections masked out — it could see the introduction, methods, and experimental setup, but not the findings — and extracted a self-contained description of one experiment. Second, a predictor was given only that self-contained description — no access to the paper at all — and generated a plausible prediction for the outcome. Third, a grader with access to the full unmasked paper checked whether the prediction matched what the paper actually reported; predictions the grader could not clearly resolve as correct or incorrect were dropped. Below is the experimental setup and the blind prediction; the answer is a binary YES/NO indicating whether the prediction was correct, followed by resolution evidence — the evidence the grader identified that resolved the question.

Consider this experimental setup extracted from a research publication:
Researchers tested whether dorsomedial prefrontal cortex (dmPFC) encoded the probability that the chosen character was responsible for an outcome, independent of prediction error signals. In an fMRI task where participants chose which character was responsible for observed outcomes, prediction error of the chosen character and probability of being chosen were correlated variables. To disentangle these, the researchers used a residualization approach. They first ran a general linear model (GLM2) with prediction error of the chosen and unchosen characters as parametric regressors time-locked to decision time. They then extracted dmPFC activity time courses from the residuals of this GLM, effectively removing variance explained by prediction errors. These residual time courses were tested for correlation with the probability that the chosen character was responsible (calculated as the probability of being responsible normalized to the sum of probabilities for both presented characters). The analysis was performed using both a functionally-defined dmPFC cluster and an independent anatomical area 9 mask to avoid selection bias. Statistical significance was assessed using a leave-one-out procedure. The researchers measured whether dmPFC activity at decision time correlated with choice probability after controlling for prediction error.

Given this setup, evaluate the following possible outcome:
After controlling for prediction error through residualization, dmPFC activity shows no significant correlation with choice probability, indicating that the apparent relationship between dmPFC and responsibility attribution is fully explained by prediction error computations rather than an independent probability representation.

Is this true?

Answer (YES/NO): NO